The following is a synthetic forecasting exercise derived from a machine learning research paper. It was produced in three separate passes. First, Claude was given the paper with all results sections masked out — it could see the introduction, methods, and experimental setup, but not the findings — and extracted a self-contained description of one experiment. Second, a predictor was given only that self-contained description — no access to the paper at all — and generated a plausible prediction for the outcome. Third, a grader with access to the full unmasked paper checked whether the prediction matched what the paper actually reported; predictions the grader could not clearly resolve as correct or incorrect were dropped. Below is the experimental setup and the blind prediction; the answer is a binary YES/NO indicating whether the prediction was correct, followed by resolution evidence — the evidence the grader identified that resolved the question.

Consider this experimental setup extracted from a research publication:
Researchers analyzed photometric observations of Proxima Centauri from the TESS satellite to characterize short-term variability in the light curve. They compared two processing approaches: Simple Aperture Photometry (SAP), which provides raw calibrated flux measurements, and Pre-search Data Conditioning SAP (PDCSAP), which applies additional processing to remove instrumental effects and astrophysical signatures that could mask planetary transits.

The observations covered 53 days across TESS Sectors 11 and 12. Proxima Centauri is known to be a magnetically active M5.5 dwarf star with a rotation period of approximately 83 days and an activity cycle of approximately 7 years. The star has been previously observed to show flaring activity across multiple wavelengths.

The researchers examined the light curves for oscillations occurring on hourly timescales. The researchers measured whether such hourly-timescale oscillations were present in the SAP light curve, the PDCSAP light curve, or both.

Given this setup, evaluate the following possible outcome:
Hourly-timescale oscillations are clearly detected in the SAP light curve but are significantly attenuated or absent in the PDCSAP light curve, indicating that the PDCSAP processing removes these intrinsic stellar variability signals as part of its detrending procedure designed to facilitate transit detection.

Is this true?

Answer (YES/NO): NO